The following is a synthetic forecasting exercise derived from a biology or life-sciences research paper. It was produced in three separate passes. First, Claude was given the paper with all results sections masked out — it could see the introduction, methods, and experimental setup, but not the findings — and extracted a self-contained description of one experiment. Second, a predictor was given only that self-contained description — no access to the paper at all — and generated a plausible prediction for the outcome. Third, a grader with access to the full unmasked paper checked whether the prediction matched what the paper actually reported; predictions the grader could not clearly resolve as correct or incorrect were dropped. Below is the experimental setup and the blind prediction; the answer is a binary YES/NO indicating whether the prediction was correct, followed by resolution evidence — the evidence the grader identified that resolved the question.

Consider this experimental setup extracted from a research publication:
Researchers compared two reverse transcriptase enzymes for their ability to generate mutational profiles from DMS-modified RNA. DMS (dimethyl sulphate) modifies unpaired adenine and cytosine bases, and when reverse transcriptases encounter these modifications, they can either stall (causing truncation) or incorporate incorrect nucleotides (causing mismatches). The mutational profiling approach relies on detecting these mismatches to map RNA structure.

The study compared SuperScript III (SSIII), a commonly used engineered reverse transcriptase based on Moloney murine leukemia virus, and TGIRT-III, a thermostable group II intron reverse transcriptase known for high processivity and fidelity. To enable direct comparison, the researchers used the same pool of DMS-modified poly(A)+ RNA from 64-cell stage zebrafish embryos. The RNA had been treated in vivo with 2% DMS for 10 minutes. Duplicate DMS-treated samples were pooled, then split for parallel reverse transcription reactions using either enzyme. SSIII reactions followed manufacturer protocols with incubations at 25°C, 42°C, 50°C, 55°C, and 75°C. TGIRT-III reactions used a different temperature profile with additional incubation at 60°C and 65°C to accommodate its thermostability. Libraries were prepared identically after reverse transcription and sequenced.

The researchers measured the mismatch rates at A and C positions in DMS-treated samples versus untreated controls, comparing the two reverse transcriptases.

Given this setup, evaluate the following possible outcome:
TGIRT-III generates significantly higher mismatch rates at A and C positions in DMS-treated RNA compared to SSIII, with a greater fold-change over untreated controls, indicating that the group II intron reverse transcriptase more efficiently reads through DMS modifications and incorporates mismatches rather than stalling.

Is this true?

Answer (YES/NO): NO